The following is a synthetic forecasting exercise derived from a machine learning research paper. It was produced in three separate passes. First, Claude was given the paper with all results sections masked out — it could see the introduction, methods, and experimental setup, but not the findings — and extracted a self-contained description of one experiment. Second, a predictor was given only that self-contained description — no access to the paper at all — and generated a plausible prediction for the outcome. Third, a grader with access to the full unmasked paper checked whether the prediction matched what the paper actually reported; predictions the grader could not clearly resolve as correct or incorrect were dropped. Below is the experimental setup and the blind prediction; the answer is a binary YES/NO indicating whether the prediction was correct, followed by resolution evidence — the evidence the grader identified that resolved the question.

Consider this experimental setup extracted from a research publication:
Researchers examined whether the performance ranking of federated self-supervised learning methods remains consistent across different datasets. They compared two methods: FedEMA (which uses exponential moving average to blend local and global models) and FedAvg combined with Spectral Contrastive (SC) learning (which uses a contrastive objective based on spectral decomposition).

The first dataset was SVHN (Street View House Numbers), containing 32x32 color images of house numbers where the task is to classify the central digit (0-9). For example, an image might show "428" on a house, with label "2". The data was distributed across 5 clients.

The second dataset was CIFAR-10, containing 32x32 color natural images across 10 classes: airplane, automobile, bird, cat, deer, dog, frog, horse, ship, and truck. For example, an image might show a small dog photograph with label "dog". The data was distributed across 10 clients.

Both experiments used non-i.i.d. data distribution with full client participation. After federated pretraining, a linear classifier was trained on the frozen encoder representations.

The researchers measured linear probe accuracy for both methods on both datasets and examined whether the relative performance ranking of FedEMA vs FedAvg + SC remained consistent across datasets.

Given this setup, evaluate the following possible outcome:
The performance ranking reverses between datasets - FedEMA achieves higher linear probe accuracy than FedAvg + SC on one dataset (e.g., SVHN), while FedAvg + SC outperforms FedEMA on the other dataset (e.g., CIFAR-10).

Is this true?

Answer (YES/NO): YES